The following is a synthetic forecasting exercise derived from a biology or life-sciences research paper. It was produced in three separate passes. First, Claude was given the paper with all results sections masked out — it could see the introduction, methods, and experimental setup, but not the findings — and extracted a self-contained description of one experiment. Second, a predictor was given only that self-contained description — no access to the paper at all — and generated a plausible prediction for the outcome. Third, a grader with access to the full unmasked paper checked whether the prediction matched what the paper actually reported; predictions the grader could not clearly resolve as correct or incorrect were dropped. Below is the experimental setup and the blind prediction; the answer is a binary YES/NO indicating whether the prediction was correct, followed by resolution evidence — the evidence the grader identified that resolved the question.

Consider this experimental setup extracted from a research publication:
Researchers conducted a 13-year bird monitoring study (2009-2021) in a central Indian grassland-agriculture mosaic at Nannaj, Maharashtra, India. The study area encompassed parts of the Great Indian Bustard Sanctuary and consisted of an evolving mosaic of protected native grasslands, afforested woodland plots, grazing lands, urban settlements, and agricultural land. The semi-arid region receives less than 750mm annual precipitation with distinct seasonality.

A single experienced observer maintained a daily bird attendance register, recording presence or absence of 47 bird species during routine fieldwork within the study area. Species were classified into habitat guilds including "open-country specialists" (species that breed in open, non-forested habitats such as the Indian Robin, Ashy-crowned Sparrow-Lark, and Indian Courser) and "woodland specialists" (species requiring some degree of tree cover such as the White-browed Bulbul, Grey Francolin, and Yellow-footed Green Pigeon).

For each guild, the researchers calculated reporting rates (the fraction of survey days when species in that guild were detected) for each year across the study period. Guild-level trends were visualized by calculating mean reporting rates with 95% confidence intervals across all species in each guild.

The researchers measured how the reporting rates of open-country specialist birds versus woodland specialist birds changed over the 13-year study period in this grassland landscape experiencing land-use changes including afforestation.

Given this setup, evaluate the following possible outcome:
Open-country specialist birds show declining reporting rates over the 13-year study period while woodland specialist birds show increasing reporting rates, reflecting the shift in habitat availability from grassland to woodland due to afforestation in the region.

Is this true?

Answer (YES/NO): NO